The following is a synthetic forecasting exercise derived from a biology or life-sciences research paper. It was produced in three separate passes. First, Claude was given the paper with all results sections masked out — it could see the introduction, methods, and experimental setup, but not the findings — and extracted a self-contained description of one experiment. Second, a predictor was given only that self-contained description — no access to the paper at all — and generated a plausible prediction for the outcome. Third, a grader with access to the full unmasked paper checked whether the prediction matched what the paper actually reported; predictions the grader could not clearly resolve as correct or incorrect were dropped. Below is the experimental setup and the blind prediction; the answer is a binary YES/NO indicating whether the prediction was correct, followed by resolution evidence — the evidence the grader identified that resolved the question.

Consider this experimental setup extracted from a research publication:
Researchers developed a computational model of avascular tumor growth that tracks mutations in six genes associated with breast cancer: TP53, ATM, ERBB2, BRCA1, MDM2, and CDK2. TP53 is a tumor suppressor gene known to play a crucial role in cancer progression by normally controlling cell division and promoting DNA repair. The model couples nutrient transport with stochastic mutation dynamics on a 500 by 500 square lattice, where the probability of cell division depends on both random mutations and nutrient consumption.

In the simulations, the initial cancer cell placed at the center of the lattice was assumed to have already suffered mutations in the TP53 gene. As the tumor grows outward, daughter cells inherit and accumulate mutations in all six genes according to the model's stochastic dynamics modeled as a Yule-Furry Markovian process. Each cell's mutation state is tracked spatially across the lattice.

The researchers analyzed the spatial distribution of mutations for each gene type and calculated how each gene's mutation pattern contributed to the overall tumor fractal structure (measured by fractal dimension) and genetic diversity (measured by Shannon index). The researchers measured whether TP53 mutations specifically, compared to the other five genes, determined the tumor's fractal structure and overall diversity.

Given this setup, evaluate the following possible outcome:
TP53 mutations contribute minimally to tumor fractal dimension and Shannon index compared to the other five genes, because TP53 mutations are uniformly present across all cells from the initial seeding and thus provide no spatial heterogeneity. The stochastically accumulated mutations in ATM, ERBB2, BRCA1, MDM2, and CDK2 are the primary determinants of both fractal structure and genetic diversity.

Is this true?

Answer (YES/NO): NO